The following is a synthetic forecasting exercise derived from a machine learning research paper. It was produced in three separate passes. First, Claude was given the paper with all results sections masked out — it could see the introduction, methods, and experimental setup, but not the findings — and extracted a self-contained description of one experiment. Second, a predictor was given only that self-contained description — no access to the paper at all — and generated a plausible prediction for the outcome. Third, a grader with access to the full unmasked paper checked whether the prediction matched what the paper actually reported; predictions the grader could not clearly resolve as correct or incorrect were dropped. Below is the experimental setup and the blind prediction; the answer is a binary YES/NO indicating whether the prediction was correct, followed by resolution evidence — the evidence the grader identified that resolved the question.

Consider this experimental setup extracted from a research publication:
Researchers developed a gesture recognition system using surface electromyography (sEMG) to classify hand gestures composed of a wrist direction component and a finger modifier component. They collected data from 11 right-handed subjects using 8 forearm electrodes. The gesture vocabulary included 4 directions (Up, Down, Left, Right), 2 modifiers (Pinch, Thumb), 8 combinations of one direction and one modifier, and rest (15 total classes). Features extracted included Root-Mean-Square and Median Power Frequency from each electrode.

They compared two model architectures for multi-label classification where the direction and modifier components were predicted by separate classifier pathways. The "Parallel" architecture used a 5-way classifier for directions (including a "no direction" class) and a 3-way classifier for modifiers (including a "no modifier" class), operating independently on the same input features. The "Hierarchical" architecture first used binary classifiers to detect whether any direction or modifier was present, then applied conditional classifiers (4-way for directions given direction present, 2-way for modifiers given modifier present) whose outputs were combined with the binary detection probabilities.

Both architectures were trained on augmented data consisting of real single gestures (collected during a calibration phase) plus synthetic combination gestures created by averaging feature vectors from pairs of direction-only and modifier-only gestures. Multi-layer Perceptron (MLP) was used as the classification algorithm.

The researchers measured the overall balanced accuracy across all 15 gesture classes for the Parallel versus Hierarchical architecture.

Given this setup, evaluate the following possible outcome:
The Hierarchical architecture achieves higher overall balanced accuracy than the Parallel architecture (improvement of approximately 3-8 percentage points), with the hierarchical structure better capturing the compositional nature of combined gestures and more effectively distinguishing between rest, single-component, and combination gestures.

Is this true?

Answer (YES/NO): NO